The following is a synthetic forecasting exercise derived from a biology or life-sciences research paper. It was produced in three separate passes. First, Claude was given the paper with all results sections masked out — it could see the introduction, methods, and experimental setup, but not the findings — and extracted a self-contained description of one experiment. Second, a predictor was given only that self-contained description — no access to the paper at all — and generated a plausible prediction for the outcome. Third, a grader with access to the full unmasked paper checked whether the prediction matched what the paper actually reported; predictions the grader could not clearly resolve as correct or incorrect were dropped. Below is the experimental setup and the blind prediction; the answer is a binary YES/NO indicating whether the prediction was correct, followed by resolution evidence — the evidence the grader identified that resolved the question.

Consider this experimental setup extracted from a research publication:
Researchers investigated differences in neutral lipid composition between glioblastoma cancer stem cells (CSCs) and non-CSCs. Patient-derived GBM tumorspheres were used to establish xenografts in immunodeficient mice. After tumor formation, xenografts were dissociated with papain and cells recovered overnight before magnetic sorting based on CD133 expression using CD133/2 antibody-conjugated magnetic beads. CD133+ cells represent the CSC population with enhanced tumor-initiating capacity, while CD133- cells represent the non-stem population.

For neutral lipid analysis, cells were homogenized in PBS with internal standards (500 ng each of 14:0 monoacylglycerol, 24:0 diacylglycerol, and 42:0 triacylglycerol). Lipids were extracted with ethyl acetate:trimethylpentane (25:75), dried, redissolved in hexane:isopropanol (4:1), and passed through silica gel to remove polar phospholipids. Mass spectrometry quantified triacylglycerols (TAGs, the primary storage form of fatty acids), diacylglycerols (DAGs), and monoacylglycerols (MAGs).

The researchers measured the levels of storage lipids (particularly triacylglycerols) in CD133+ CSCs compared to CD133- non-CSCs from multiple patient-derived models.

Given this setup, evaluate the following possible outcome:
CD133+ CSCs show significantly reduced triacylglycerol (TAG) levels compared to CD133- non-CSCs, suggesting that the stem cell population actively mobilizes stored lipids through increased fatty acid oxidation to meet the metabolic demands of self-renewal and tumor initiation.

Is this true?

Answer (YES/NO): YES